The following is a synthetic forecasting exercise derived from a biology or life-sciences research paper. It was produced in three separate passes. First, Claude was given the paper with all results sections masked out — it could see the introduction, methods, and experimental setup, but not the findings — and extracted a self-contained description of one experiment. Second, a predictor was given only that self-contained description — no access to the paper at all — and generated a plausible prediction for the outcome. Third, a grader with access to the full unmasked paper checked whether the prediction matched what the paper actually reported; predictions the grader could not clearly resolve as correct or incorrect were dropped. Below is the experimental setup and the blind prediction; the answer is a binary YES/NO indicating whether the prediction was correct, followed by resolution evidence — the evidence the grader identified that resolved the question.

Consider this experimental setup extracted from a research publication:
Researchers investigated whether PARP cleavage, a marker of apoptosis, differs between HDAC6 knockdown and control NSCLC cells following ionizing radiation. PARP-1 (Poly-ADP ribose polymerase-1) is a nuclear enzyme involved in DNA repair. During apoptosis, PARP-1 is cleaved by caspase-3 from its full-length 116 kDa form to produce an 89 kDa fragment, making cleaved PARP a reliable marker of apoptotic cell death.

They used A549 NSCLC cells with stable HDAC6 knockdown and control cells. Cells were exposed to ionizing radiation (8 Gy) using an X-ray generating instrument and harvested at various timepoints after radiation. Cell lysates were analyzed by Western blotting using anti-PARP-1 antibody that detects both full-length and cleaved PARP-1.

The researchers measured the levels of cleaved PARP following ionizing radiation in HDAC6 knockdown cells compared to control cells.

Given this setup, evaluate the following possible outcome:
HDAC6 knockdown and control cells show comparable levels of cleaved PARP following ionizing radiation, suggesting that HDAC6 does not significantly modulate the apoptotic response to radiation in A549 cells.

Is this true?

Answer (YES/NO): NO